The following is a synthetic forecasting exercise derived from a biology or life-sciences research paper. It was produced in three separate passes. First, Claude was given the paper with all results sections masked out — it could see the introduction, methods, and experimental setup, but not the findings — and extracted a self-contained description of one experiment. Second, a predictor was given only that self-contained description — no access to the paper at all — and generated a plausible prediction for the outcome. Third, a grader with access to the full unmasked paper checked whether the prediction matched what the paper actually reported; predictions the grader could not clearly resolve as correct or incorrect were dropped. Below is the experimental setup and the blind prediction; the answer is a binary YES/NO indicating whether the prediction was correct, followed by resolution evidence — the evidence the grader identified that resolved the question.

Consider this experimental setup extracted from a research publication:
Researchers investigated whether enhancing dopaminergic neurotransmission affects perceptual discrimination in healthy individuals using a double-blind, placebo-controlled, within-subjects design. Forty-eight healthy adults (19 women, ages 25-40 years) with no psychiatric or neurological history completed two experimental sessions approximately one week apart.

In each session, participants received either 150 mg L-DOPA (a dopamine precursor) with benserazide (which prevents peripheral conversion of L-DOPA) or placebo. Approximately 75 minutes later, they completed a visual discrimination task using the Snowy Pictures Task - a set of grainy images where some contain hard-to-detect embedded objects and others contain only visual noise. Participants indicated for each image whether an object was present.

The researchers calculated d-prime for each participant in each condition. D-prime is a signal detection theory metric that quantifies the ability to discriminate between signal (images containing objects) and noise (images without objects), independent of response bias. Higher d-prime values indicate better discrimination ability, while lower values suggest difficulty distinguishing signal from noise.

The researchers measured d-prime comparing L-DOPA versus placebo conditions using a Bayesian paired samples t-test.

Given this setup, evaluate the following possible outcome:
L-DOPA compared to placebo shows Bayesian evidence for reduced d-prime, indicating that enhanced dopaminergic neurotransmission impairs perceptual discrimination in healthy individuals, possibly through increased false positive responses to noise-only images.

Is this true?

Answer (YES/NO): NO